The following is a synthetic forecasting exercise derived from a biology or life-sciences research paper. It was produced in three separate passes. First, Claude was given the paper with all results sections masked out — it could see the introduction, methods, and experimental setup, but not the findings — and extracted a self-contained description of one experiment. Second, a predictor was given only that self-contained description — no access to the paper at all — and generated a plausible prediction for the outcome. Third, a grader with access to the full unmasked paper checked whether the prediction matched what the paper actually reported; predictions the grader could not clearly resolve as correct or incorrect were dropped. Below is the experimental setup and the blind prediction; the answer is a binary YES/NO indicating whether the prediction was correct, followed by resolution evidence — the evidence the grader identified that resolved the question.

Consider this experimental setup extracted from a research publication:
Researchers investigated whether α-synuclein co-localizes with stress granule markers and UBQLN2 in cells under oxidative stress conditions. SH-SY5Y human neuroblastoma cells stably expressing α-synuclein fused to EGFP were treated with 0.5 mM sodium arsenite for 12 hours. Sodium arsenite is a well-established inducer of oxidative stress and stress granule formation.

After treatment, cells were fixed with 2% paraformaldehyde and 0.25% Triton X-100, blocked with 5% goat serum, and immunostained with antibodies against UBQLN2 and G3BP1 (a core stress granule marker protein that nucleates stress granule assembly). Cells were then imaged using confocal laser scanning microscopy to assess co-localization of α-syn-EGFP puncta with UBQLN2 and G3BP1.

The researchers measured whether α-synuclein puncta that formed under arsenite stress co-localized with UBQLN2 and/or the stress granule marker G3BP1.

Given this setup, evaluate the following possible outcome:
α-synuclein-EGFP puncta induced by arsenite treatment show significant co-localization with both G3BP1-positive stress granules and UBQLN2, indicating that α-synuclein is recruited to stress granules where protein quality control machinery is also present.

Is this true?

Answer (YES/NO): NO